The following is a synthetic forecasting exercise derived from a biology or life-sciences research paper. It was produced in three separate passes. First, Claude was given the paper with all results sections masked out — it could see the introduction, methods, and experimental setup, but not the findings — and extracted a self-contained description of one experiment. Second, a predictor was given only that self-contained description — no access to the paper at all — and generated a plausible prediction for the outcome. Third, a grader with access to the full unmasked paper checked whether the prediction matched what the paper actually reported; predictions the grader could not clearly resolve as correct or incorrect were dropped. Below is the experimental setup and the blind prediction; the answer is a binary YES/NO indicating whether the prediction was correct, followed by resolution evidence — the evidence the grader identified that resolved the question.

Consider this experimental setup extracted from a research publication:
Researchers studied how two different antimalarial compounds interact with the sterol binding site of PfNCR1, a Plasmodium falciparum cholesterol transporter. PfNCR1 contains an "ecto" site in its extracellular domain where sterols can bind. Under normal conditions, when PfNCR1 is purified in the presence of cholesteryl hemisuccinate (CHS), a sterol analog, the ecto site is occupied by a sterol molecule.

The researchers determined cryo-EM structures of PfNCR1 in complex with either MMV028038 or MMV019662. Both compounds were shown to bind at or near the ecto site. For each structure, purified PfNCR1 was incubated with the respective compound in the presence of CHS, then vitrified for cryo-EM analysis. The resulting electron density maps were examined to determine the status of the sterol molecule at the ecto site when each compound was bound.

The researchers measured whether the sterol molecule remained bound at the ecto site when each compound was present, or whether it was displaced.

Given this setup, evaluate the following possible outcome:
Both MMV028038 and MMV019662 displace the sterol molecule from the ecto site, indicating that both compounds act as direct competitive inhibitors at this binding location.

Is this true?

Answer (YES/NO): NO